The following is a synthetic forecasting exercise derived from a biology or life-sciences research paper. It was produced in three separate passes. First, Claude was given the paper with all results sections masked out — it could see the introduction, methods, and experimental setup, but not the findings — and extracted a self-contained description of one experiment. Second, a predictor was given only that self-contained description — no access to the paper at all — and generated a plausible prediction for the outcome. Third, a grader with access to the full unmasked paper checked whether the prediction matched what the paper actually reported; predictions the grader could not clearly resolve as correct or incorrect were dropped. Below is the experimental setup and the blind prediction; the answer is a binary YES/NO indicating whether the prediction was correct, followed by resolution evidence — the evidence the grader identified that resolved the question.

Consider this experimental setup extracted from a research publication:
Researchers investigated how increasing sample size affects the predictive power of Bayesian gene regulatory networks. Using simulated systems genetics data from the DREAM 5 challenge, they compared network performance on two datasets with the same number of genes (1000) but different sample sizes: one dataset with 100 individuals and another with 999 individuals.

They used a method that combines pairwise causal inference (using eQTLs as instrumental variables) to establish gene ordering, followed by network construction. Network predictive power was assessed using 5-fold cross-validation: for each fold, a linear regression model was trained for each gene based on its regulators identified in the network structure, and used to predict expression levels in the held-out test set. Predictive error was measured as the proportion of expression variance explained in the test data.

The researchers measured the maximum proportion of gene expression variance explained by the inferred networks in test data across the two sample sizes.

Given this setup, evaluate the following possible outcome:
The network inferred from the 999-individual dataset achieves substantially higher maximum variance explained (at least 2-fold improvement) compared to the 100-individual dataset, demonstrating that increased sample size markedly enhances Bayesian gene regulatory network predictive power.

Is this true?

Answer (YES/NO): YES